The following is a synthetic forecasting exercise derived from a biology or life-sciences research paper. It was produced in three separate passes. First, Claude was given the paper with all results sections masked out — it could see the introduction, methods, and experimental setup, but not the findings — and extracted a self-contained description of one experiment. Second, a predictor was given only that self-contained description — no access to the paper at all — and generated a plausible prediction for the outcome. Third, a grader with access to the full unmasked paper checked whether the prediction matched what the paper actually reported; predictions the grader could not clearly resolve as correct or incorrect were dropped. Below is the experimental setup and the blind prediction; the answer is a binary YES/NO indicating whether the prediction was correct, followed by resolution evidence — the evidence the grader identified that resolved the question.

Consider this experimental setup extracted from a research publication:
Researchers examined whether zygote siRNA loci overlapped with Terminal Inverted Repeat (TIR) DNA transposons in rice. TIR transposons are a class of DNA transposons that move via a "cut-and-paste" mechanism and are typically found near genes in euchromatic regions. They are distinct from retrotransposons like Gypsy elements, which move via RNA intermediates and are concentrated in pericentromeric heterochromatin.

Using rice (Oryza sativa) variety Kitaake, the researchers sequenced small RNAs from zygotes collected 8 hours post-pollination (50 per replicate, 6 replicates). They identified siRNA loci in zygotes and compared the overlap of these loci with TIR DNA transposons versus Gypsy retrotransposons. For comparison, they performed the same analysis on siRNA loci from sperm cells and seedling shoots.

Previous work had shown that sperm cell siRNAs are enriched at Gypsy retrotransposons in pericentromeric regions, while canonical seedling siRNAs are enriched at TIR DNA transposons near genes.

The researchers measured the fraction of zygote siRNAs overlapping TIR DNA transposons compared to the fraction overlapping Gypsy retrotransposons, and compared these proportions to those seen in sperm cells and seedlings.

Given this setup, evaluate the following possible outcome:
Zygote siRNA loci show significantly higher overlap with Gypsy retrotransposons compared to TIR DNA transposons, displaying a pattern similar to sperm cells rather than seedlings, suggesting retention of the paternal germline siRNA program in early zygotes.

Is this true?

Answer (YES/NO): NO